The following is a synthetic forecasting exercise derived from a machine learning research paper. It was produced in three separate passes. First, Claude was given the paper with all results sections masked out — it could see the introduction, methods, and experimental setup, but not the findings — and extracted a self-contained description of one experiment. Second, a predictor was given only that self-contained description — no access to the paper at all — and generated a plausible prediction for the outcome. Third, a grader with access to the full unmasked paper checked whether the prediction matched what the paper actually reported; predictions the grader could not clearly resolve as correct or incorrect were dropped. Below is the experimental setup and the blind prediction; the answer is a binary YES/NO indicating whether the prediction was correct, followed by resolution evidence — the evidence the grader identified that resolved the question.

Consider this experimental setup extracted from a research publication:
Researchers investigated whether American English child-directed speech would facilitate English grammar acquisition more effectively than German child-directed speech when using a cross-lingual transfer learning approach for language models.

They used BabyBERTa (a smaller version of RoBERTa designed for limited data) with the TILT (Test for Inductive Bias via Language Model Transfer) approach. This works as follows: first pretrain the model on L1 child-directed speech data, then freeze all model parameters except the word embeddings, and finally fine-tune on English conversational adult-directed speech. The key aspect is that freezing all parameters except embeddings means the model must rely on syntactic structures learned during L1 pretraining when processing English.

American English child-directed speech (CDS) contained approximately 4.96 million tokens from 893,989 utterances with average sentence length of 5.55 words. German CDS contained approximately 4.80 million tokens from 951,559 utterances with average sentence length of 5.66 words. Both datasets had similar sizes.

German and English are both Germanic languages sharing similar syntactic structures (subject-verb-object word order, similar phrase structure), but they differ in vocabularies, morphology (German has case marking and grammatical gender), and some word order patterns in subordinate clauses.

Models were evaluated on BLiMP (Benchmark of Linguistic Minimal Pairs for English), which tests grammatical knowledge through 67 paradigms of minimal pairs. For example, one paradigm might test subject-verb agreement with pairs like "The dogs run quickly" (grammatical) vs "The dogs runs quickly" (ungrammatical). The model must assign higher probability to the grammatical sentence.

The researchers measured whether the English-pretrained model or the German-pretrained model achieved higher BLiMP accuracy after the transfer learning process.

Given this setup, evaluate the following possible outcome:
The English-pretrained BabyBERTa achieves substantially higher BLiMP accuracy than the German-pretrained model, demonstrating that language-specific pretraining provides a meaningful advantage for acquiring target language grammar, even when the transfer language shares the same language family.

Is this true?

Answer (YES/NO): NO